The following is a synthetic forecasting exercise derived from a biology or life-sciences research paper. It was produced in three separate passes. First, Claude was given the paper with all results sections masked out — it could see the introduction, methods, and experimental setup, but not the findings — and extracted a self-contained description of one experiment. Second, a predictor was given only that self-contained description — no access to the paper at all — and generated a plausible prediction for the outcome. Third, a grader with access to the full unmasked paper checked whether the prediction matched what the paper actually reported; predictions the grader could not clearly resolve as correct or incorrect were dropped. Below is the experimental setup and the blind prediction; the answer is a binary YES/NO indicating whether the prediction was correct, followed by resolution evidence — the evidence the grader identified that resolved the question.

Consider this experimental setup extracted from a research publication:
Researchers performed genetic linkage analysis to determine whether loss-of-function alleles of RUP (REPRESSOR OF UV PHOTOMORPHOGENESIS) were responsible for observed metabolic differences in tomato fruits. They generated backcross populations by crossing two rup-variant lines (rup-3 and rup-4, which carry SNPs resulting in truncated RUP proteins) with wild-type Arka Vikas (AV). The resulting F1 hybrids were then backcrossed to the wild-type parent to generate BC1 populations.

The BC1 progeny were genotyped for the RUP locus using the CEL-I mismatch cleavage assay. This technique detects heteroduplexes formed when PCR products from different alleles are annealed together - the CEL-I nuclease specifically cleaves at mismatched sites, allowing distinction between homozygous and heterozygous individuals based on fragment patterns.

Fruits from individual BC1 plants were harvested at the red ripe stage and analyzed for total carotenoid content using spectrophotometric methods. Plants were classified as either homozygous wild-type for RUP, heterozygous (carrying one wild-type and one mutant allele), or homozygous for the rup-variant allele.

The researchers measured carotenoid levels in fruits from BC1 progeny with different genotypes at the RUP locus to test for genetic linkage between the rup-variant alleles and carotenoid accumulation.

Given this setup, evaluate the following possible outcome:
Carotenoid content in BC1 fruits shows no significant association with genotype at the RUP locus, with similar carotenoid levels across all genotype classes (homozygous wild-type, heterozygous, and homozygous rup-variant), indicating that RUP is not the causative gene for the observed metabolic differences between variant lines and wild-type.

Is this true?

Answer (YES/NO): NO